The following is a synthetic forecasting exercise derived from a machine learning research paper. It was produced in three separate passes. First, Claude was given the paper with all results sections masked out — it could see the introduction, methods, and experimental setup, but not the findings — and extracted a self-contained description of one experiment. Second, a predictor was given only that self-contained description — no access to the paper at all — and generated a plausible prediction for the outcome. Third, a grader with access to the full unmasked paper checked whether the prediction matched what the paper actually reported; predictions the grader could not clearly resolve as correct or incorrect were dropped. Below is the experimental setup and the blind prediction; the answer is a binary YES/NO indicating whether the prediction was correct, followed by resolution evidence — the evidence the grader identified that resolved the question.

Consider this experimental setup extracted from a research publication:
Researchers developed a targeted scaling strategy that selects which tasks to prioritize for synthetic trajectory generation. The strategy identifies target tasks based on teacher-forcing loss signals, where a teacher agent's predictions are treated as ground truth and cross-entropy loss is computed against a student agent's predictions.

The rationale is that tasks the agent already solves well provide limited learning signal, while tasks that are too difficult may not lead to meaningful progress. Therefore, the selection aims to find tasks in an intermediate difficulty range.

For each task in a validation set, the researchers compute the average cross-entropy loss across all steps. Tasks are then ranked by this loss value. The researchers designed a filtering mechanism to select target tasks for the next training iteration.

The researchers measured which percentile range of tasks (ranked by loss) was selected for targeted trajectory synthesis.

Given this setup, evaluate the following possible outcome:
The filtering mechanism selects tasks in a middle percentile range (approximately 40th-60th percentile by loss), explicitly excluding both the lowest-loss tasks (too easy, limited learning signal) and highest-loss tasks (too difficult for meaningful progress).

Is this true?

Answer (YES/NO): NO